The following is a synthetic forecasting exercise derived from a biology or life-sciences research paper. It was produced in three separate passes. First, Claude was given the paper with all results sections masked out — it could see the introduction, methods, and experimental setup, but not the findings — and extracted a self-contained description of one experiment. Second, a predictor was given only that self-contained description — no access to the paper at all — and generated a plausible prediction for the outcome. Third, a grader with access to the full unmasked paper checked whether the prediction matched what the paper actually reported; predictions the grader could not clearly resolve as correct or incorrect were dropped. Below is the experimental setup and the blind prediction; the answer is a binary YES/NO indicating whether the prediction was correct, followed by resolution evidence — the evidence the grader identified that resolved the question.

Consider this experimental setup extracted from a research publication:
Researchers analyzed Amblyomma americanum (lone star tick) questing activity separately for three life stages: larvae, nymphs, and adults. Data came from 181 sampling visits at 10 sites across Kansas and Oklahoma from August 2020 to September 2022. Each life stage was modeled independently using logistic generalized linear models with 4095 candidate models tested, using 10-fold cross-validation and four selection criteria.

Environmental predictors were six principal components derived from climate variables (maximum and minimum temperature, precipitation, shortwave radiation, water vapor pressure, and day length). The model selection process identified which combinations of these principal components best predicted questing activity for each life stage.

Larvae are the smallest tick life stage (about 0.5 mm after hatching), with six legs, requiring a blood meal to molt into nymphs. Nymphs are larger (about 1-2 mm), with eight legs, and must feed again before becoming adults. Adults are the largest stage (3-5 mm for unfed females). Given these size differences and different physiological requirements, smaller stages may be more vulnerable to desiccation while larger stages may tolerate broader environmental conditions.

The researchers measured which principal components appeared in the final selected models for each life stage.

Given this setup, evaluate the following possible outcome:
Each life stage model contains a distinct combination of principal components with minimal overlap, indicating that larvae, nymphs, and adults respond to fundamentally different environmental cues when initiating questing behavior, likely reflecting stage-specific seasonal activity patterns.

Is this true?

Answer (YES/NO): NO